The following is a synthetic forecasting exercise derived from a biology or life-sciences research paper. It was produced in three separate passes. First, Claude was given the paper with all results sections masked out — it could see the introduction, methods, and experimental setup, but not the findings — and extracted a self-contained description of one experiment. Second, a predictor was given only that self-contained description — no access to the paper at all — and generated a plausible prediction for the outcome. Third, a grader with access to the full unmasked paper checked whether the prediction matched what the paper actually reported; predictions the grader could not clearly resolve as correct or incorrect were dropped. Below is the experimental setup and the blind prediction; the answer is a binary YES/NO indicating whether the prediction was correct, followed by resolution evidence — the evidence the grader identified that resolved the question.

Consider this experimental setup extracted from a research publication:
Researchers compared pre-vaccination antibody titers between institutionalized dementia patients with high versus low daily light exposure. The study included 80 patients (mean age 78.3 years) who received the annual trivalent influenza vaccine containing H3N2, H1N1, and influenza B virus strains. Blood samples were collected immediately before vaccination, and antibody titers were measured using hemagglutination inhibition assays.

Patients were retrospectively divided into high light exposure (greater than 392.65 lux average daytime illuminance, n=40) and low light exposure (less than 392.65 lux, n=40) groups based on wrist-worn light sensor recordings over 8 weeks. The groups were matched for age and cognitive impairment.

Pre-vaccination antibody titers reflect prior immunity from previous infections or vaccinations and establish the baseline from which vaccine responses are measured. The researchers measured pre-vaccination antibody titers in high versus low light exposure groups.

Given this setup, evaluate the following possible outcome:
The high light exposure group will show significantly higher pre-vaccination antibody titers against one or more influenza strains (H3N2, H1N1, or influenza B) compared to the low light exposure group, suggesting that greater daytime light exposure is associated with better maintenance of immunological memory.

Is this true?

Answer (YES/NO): NO